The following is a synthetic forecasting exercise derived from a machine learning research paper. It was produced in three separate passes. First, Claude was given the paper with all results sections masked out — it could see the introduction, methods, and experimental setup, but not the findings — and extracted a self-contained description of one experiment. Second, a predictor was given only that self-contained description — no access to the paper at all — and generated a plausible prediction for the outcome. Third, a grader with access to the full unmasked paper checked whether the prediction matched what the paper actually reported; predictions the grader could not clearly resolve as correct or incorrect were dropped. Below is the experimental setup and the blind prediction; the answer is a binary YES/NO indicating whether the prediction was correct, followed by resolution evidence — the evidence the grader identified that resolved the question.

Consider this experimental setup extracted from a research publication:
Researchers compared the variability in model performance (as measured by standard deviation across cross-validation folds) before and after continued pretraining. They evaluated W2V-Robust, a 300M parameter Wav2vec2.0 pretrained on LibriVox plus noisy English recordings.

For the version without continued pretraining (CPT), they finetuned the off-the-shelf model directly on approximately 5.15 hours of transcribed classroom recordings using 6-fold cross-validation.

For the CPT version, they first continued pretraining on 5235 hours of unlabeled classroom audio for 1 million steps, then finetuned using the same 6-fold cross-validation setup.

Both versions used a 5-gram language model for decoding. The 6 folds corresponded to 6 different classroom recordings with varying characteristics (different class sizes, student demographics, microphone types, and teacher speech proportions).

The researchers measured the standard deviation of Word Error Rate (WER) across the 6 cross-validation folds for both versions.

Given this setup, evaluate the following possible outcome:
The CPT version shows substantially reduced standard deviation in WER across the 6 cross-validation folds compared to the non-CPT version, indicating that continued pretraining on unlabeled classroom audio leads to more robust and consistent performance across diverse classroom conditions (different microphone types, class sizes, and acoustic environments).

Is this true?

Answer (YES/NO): YES